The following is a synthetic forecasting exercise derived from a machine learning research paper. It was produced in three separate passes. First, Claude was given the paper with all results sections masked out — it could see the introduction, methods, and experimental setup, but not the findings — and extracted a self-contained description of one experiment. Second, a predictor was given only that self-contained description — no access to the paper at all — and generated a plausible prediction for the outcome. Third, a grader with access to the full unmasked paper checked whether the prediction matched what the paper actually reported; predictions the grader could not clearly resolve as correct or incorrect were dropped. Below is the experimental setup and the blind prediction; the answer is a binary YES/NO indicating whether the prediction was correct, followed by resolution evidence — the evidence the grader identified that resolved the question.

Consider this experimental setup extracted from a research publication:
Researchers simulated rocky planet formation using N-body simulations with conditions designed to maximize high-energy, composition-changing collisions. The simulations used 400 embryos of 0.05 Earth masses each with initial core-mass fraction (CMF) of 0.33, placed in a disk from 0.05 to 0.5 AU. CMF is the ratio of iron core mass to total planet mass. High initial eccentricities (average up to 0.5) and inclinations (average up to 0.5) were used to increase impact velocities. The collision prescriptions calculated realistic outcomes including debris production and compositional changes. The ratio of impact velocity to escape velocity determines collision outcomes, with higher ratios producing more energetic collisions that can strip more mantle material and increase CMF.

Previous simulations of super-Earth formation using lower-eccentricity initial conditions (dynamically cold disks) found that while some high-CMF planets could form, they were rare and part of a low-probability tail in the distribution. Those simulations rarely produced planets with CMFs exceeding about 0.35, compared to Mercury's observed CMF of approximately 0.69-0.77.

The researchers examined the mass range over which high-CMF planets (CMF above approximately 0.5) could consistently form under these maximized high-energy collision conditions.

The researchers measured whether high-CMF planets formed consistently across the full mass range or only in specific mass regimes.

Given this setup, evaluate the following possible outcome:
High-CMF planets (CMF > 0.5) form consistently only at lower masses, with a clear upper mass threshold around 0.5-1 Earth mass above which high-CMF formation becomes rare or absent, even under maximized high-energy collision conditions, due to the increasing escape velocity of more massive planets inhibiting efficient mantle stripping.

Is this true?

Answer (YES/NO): YES